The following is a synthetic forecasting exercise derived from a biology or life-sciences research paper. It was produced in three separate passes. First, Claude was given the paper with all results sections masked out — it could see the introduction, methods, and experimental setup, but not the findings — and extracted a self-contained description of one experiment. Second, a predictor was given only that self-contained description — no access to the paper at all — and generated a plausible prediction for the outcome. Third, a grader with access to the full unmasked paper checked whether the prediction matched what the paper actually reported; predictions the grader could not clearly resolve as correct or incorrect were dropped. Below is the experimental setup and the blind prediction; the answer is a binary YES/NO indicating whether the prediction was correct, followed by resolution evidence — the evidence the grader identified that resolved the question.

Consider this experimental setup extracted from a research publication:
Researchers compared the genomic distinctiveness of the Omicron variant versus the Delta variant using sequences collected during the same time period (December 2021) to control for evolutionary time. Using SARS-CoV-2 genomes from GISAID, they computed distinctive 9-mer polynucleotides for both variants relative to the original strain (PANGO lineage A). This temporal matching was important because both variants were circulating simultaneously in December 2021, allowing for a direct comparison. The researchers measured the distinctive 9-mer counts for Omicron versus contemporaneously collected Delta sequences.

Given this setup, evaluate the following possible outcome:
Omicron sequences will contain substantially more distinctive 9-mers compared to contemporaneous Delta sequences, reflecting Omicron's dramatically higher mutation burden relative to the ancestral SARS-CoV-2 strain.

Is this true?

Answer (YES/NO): YES